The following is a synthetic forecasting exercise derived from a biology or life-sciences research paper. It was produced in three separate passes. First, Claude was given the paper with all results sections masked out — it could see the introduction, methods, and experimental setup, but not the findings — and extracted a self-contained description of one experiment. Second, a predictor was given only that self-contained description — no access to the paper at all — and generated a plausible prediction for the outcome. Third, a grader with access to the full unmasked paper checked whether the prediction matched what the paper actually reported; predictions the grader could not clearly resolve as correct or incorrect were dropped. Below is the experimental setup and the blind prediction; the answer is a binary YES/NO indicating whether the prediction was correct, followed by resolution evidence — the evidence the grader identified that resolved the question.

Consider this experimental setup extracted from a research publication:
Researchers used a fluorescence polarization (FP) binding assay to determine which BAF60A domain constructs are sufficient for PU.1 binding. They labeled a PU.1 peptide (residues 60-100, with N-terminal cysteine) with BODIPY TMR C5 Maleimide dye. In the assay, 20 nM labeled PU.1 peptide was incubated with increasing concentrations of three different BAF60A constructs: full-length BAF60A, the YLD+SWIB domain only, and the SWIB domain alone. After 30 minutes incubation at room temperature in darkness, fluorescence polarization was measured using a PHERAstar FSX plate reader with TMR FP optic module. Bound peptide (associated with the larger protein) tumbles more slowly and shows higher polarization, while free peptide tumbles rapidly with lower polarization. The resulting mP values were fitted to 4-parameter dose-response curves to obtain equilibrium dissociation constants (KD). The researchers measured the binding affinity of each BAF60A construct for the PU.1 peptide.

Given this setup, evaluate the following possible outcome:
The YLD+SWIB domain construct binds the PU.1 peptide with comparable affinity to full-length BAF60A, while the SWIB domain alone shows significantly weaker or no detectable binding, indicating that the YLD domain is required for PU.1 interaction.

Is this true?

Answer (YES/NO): YES